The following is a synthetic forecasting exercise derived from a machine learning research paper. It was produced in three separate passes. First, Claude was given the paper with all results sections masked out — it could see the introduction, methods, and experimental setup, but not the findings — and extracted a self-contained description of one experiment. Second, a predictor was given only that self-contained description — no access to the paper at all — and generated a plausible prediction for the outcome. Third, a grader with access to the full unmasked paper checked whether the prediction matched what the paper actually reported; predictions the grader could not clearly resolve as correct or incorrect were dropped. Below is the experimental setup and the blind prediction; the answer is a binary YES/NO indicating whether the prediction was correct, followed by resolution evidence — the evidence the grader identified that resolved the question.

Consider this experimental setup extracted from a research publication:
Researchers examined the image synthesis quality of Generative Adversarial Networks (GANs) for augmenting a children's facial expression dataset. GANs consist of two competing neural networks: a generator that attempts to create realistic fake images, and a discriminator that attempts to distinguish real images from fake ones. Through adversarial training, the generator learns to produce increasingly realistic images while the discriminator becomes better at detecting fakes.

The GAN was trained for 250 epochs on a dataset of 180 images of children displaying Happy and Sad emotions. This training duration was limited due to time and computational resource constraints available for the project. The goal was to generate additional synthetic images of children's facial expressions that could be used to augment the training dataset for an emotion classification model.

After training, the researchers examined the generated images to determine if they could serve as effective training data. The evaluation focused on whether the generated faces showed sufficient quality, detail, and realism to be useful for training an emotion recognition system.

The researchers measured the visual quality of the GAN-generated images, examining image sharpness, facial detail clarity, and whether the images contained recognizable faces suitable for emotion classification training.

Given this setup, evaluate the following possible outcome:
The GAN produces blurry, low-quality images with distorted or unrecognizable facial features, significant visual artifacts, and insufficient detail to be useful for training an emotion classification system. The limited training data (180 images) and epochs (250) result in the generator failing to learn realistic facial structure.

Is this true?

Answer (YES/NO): YES